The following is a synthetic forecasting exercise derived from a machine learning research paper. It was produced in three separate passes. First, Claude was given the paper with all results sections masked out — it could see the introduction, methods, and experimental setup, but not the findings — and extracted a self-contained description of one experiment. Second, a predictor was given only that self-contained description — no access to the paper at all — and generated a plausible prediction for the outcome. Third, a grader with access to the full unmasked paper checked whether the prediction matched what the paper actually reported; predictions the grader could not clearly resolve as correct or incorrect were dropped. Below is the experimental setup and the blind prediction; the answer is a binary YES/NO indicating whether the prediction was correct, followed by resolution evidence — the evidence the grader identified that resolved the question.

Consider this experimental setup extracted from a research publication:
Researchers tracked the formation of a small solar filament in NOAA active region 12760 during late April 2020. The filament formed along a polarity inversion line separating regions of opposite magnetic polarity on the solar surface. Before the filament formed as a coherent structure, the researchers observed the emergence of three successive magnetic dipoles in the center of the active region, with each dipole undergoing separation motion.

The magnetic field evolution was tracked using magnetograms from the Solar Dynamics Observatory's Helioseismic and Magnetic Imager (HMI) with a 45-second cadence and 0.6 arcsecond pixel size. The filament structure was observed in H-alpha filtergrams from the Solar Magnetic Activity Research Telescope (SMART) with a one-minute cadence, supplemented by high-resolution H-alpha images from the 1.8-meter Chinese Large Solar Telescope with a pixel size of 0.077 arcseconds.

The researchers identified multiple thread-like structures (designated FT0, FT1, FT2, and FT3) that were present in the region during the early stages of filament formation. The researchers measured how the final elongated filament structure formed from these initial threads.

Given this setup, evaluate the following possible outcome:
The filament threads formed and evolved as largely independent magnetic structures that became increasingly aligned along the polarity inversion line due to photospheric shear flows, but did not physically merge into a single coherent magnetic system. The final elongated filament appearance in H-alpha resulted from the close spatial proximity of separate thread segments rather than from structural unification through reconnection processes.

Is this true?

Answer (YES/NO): NO